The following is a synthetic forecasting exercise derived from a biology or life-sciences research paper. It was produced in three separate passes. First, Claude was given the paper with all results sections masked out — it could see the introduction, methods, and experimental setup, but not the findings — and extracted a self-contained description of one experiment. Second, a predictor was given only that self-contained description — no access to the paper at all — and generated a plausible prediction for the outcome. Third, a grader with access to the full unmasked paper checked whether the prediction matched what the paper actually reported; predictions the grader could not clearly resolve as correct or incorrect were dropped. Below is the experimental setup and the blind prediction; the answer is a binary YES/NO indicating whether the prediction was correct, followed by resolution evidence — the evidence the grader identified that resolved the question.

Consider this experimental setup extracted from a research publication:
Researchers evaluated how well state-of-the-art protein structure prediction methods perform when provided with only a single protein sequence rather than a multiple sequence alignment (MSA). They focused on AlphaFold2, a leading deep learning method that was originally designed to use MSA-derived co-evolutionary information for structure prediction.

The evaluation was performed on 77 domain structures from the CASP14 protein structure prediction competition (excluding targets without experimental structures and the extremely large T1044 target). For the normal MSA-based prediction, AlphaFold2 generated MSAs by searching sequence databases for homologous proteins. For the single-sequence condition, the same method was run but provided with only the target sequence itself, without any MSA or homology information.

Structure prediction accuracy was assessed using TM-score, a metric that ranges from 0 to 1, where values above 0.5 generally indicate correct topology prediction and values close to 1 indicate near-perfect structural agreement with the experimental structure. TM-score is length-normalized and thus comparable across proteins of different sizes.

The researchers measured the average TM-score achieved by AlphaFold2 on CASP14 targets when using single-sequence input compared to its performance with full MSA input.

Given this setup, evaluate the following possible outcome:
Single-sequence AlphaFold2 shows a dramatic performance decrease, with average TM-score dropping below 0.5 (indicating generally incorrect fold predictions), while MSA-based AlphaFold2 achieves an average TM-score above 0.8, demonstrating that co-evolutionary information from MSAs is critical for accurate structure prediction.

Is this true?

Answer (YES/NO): YES